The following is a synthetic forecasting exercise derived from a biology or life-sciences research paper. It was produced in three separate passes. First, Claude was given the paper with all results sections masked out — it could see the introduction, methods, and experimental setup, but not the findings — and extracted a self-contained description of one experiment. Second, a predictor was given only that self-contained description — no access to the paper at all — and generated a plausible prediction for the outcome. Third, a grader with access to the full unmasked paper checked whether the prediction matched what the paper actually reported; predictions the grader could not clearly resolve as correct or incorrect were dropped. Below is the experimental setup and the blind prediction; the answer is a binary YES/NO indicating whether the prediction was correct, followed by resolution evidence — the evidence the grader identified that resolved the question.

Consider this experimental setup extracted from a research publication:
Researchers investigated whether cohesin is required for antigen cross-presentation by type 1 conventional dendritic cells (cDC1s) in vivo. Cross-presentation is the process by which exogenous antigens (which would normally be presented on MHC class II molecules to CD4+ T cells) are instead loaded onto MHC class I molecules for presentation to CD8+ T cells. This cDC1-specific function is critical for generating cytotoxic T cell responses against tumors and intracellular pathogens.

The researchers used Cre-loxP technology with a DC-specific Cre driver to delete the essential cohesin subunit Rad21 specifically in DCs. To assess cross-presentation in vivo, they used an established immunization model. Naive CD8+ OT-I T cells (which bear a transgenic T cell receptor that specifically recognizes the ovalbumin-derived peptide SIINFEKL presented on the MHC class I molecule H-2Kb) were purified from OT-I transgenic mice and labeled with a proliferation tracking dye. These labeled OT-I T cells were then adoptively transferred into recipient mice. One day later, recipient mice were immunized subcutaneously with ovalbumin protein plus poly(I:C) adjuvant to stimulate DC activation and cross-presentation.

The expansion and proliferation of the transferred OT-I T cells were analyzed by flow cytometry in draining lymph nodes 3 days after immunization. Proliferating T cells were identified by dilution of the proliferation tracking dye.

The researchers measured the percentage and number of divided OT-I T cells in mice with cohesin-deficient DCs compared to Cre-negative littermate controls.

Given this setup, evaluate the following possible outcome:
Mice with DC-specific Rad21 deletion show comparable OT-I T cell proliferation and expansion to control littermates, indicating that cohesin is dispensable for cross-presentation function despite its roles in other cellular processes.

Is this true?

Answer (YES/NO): NO